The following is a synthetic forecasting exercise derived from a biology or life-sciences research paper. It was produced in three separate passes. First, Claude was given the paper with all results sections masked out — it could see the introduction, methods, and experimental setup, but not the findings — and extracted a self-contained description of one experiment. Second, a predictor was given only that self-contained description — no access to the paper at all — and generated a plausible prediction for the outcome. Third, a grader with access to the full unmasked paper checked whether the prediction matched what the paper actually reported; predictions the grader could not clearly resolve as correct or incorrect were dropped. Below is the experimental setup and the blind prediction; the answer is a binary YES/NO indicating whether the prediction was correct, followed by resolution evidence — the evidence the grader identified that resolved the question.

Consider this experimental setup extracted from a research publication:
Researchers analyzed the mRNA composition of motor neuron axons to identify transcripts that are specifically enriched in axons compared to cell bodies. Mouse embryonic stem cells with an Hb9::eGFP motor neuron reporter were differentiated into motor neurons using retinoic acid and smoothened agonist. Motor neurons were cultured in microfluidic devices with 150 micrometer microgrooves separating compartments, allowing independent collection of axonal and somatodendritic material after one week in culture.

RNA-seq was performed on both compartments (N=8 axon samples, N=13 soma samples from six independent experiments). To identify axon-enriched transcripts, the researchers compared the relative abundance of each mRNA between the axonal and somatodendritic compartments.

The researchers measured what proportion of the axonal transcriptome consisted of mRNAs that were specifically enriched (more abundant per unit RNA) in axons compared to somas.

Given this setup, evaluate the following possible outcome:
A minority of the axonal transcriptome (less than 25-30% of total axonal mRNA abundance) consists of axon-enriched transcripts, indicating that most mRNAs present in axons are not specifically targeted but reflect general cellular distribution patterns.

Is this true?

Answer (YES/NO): YES